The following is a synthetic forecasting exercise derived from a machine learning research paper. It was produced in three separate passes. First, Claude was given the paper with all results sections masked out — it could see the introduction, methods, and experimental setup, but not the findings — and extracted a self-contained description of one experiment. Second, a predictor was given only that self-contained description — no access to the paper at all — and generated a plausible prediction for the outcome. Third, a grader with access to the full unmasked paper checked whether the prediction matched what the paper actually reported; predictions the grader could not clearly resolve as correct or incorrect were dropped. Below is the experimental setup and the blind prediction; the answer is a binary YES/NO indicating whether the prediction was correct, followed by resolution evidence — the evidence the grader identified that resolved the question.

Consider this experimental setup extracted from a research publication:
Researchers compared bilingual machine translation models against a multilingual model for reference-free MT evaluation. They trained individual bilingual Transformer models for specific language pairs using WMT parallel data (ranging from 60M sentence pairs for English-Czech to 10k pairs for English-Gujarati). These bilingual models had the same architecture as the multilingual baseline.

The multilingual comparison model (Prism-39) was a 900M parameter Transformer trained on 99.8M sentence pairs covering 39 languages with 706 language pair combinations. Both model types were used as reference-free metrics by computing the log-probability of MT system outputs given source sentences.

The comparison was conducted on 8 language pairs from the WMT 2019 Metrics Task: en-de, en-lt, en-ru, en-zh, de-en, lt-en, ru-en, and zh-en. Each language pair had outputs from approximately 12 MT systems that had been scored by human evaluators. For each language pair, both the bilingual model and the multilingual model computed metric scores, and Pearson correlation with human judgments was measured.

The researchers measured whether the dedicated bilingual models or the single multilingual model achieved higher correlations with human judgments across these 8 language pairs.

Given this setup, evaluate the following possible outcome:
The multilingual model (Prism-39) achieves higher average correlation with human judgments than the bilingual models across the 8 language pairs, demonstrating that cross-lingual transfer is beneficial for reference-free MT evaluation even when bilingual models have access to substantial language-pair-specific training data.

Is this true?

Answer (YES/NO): YES